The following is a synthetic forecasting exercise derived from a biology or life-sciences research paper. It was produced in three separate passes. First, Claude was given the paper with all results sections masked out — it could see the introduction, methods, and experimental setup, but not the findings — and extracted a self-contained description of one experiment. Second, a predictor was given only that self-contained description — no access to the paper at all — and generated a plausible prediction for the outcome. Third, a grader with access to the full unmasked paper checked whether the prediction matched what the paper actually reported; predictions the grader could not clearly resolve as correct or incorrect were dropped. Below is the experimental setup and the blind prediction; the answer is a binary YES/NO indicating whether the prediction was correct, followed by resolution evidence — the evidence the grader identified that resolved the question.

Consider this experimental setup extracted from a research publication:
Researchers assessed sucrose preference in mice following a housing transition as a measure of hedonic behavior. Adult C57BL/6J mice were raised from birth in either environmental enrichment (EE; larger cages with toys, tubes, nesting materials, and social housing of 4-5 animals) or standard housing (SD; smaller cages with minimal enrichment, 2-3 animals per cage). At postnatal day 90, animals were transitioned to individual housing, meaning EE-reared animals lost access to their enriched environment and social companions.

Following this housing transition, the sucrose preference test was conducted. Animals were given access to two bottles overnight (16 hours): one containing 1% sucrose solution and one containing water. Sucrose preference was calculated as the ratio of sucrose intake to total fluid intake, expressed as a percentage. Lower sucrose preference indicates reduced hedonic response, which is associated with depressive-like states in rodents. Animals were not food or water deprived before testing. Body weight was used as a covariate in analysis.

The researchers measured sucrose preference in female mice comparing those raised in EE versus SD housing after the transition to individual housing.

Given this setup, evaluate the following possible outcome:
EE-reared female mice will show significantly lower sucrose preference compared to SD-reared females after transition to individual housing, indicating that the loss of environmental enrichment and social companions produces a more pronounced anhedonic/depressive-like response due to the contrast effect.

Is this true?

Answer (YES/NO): NO